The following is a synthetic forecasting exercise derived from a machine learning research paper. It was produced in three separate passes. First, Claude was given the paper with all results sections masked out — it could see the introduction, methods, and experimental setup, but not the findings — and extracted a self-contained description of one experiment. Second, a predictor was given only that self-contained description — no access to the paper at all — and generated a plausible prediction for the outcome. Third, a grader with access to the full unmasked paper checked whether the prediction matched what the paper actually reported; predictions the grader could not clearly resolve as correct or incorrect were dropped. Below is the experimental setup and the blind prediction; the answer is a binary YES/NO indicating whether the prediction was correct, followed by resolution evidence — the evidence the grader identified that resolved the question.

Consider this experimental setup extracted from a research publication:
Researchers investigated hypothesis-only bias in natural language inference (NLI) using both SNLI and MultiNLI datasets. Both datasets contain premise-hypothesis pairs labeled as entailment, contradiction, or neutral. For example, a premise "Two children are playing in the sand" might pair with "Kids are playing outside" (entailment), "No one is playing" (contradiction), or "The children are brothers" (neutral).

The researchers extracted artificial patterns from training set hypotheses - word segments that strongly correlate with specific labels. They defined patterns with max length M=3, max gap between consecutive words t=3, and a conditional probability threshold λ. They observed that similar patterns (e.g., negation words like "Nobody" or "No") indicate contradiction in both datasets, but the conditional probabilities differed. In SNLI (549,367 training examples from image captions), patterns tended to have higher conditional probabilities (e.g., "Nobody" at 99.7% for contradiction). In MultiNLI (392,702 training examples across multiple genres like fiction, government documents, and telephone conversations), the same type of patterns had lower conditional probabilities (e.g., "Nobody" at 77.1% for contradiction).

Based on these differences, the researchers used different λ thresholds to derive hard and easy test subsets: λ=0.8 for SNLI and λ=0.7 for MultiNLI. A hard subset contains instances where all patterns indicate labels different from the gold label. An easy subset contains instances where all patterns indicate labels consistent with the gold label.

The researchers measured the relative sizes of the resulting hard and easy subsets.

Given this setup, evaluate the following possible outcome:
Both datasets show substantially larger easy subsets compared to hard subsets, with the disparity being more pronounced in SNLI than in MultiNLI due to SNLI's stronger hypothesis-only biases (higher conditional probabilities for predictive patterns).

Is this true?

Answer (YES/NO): NO